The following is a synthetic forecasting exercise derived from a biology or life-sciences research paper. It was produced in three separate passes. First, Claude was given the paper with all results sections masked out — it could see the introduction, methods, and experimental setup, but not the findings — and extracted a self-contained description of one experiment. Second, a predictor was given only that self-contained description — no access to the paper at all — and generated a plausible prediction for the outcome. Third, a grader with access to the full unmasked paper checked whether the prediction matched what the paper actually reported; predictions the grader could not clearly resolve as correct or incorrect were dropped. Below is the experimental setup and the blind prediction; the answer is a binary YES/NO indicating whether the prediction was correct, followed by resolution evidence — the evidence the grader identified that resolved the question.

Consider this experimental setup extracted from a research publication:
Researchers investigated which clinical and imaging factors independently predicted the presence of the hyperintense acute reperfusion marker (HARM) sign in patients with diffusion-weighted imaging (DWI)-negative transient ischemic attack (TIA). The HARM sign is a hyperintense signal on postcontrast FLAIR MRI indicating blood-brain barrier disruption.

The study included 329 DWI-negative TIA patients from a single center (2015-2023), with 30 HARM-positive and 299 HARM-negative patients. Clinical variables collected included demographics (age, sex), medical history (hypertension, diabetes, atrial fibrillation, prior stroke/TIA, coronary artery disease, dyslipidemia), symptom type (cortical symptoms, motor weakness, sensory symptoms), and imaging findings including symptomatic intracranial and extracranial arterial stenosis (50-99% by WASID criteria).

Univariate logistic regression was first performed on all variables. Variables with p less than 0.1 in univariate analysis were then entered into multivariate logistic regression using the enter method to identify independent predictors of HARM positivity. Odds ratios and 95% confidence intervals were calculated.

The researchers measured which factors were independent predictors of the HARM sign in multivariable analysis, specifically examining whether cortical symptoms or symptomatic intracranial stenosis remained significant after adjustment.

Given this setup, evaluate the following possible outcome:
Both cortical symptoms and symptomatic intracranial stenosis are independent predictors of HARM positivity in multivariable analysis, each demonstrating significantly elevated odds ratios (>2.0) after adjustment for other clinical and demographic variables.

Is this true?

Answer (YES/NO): NO